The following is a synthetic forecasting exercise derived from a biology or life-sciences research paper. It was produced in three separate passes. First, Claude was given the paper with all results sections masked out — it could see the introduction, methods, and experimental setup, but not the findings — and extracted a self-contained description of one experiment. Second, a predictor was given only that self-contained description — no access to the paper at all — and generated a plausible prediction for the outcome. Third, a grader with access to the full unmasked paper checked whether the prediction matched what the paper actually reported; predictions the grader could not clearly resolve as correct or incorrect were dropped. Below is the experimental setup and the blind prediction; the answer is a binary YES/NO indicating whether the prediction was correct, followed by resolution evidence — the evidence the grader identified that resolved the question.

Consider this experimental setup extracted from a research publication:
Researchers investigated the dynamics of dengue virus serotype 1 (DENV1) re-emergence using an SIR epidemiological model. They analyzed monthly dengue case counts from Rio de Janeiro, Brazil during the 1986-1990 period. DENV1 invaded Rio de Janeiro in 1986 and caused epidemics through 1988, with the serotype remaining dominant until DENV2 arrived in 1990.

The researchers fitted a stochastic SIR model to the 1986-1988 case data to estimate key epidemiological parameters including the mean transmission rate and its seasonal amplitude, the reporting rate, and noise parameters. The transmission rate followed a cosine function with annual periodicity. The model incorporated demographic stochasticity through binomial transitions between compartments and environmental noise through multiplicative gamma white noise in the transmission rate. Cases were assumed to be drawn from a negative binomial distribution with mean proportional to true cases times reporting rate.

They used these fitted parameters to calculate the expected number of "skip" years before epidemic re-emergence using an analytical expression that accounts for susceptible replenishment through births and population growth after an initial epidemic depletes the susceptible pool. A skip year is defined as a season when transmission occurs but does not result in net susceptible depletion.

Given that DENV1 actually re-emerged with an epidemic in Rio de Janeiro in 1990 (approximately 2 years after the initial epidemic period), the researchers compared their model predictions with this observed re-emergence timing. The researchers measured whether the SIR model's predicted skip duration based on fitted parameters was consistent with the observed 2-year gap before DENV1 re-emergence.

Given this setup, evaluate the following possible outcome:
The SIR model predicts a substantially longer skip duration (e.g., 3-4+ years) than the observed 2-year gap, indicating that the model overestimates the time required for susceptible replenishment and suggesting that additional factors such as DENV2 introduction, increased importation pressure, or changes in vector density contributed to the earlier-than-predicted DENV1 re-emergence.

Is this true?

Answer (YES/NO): NO